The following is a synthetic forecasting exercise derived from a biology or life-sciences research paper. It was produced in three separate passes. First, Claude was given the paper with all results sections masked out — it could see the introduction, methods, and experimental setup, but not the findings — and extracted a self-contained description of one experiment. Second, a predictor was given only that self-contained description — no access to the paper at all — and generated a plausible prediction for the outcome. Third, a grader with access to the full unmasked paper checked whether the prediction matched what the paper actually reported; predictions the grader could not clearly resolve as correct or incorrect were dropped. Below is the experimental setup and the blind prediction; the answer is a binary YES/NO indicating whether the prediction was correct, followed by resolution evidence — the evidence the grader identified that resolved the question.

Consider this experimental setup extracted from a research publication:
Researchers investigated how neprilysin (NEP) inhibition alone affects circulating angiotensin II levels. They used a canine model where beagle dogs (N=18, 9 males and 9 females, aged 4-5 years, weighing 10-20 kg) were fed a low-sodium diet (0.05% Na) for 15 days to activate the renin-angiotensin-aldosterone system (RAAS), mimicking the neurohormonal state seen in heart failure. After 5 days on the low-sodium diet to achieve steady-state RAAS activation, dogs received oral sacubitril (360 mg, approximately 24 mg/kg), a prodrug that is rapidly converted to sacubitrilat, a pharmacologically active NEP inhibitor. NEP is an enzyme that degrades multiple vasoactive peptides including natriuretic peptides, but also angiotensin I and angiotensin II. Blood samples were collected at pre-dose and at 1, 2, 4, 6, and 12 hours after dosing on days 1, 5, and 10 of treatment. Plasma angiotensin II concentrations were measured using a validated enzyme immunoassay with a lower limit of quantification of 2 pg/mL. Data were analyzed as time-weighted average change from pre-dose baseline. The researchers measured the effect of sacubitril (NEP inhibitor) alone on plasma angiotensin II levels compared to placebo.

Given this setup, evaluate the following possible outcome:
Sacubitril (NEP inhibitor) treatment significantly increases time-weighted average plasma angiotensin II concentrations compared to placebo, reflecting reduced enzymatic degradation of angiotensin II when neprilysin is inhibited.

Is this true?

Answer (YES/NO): NO